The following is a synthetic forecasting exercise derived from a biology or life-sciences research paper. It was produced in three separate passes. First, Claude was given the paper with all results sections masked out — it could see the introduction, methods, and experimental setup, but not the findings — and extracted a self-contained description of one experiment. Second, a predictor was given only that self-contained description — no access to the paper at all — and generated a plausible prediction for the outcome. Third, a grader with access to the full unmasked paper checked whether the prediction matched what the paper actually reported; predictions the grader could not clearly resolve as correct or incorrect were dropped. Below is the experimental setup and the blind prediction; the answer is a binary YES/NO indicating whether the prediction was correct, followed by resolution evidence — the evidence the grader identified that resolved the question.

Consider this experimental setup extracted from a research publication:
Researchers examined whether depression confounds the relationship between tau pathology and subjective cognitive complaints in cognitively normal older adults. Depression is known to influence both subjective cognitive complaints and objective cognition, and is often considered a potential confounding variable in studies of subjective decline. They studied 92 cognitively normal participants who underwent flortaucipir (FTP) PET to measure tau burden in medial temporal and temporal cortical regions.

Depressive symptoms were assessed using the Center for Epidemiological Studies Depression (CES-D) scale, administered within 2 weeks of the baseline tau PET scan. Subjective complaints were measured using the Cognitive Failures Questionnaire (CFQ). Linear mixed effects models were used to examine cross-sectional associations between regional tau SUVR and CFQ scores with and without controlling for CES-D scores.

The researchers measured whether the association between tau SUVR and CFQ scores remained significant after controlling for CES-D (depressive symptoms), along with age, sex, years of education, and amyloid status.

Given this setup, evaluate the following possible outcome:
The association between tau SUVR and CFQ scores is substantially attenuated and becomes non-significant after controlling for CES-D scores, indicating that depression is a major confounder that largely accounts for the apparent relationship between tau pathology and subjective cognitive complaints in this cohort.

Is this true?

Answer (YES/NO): NO